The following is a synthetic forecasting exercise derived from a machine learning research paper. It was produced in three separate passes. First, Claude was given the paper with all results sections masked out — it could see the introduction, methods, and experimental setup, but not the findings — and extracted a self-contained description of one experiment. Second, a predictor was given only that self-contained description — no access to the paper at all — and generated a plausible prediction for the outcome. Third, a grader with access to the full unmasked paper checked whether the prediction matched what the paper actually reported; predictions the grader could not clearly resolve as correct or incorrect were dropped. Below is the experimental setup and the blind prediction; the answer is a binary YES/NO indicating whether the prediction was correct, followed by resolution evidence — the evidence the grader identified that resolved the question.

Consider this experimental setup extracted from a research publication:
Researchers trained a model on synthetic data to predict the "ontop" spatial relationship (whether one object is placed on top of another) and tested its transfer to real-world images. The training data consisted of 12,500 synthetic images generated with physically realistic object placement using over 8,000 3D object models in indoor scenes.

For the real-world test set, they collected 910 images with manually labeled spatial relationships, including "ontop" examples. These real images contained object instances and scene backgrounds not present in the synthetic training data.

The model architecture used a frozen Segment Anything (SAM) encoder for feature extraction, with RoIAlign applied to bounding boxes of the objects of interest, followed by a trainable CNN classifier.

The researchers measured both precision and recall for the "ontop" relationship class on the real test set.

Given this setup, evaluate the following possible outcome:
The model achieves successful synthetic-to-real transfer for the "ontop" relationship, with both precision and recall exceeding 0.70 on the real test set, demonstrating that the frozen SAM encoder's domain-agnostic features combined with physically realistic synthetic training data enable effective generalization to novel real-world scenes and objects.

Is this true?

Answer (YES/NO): NO